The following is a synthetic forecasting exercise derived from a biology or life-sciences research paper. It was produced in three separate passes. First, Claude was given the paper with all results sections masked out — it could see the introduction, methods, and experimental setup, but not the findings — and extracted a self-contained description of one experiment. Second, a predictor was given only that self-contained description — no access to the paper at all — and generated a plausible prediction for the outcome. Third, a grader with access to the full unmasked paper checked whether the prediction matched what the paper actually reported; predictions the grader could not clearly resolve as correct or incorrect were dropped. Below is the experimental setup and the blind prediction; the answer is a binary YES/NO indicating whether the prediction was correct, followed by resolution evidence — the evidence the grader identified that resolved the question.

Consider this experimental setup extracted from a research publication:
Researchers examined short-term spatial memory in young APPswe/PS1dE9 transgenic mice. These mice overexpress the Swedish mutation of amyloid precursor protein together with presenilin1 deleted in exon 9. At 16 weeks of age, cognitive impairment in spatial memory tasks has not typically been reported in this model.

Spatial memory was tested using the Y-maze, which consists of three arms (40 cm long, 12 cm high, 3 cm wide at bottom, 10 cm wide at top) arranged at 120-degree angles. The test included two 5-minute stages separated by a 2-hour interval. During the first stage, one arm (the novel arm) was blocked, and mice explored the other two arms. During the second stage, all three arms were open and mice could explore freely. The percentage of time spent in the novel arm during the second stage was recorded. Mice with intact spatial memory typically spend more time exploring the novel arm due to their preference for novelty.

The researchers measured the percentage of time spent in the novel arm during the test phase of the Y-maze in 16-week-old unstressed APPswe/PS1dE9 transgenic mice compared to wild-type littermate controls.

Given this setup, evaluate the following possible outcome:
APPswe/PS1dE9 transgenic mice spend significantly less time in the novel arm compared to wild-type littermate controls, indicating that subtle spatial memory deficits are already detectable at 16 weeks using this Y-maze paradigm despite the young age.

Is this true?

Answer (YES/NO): NO